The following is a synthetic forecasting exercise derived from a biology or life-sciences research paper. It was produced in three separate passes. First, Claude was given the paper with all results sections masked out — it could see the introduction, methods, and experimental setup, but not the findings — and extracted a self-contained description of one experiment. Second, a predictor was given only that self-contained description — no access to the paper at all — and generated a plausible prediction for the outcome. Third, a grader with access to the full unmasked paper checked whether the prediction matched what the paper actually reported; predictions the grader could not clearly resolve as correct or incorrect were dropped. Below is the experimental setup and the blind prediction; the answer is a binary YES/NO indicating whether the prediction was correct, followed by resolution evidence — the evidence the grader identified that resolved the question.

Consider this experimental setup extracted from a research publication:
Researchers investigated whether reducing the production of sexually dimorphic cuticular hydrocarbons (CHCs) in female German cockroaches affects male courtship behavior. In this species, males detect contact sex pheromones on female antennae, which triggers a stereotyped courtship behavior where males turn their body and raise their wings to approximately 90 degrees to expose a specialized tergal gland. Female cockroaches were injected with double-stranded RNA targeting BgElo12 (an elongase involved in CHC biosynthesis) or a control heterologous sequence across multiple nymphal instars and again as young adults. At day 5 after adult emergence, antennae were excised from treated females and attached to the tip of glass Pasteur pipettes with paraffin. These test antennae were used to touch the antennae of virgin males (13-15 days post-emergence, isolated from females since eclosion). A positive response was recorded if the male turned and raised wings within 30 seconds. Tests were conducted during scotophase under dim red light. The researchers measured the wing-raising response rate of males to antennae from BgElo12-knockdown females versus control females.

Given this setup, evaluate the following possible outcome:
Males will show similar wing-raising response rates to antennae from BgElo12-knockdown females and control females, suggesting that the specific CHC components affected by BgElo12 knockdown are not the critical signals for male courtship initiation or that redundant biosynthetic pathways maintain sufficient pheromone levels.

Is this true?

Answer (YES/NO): NO